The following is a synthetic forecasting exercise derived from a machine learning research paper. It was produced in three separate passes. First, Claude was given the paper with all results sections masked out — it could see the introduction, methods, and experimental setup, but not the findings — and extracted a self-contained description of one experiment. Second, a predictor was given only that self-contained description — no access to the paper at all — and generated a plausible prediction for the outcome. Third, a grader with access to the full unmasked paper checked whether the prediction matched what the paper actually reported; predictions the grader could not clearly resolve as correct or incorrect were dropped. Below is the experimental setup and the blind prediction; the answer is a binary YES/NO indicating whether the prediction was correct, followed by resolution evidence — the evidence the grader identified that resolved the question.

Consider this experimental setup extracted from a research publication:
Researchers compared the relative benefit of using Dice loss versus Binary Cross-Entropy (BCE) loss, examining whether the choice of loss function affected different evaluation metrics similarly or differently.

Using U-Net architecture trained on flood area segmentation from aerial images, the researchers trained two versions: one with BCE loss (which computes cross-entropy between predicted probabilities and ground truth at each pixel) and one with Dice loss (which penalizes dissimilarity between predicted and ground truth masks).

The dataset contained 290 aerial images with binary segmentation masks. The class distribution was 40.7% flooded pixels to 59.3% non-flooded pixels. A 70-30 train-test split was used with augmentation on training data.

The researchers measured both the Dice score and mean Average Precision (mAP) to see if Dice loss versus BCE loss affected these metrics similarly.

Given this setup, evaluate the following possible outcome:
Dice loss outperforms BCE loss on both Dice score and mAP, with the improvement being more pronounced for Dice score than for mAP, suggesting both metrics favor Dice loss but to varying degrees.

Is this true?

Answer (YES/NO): NO